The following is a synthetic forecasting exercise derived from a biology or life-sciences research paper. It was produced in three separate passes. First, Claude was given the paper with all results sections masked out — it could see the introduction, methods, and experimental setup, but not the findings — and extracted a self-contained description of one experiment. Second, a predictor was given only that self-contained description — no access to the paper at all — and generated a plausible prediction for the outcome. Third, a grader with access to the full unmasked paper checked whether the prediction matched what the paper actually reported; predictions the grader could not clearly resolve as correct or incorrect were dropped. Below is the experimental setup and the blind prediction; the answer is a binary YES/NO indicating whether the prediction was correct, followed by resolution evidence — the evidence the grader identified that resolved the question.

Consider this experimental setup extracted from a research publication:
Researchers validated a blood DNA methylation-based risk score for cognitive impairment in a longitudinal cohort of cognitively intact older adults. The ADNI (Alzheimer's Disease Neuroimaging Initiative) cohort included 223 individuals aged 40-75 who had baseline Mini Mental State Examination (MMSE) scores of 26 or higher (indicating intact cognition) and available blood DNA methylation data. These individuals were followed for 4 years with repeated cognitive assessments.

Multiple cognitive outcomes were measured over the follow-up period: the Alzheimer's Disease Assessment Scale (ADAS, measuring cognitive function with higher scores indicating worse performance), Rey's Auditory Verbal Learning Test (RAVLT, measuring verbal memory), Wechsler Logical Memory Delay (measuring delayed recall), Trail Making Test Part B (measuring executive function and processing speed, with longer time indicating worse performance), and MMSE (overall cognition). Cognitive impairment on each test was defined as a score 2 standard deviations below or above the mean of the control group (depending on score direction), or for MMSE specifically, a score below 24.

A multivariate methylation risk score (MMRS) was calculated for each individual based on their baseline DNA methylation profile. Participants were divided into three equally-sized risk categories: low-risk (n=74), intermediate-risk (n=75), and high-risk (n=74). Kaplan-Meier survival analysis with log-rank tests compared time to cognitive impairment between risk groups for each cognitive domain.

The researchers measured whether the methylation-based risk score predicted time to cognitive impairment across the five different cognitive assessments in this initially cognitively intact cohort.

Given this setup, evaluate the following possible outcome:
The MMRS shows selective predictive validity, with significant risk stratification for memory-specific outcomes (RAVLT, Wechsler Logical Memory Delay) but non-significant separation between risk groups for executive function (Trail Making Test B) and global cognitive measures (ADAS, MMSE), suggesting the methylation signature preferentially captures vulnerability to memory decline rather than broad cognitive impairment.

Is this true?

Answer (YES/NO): NO